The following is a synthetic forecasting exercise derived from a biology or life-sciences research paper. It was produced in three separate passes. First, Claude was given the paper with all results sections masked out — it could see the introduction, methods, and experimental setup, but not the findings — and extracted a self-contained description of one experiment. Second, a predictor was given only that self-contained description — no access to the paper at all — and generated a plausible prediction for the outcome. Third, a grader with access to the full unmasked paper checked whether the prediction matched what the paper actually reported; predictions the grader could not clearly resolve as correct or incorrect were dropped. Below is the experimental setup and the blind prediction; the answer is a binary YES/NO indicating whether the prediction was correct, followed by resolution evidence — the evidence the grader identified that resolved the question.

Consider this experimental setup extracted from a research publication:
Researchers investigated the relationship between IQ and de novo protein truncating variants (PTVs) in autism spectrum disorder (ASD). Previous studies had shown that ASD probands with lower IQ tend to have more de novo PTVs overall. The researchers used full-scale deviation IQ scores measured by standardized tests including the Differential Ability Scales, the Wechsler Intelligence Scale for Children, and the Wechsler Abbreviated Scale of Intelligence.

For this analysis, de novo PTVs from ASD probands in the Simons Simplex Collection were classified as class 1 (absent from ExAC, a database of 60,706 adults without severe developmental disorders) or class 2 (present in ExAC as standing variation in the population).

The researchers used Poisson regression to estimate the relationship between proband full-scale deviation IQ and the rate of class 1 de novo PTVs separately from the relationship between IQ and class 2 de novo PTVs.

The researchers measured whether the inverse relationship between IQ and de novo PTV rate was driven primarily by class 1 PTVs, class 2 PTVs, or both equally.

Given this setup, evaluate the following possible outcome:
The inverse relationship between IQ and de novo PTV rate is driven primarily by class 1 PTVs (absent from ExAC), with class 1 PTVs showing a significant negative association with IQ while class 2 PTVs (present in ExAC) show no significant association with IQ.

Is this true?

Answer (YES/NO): YES